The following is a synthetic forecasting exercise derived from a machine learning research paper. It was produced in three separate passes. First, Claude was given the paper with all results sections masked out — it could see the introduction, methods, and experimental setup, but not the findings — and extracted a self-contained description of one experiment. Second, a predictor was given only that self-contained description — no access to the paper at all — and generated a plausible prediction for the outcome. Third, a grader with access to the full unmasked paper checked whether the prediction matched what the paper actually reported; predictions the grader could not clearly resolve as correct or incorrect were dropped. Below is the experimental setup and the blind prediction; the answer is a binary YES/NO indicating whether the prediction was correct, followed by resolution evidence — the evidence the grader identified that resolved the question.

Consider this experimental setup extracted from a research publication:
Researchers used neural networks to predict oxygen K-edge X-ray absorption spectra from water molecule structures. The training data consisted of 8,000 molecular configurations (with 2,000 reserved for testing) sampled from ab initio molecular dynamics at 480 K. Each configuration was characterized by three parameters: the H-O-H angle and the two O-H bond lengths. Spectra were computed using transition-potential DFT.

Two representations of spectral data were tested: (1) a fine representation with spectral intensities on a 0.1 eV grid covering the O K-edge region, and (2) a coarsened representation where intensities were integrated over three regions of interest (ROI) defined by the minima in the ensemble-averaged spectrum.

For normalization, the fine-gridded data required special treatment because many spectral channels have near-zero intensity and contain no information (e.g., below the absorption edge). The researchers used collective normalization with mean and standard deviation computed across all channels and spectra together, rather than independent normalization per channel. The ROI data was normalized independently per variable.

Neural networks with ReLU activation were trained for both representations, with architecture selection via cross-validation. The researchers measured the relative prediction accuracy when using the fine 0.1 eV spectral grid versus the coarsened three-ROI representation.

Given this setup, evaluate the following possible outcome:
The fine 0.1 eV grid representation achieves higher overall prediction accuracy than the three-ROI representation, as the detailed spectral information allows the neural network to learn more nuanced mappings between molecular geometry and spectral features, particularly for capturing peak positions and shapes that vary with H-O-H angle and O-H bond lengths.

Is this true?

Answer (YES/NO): YES